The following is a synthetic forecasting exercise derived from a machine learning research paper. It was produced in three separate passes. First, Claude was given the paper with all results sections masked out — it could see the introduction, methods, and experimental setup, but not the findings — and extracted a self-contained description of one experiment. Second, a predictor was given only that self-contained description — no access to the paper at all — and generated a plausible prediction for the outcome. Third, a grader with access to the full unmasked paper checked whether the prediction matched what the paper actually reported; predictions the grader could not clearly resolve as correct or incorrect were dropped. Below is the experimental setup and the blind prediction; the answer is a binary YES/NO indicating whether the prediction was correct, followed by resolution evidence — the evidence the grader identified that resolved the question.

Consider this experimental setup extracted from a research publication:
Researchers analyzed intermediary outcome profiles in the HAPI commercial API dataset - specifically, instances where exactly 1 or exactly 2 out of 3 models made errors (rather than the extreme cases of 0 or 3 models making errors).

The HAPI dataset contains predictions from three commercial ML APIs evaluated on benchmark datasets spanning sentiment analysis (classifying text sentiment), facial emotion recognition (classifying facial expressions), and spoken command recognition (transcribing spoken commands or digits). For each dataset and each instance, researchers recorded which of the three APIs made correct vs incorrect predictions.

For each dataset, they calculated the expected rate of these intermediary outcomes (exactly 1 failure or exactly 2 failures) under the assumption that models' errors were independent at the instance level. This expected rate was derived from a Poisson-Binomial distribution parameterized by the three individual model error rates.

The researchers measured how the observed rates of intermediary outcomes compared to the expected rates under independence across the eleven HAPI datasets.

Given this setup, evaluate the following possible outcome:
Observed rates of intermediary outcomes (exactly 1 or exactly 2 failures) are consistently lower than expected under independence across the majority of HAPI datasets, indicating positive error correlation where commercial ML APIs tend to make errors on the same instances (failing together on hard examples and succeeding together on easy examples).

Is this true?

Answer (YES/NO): YES